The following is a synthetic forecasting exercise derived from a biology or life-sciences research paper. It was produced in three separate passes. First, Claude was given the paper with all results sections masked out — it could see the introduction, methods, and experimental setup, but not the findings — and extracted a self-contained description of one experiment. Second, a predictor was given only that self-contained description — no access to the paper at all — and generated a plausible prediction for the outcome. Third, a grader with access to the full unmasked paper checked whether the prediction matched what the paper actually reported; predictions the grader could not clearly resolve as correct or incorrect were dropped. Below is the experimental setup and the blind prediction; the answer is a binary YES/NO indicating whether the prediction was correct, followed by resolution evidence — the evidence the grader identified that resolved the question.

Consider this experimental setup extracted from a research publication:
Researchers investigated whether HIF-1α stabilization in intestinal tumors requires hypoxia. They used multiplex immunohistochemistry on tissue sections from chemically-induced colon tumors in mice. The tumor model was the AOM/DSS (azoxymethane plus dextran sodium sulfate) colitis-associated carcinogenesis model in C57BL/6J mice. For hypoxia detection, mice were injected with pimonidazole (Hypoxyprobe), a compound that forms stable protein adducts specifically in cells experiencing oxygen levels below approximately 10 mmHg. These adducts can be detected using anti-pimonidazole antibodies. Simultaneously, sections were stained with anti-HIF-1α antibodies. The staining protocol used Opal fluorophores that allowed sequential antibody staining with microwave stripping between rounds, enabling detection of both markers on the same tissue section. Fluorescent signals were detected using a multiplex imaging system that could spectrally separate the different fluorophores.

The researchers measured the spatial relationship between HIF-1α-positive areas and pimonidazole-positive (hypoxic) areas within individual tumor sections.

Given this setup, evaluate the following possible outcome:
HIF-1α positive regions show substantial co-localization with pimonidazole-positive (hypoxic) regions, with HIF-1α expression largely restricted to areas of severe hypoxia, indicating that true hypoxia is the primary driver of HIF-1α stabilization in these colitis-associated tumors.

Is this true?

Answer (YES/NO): NO